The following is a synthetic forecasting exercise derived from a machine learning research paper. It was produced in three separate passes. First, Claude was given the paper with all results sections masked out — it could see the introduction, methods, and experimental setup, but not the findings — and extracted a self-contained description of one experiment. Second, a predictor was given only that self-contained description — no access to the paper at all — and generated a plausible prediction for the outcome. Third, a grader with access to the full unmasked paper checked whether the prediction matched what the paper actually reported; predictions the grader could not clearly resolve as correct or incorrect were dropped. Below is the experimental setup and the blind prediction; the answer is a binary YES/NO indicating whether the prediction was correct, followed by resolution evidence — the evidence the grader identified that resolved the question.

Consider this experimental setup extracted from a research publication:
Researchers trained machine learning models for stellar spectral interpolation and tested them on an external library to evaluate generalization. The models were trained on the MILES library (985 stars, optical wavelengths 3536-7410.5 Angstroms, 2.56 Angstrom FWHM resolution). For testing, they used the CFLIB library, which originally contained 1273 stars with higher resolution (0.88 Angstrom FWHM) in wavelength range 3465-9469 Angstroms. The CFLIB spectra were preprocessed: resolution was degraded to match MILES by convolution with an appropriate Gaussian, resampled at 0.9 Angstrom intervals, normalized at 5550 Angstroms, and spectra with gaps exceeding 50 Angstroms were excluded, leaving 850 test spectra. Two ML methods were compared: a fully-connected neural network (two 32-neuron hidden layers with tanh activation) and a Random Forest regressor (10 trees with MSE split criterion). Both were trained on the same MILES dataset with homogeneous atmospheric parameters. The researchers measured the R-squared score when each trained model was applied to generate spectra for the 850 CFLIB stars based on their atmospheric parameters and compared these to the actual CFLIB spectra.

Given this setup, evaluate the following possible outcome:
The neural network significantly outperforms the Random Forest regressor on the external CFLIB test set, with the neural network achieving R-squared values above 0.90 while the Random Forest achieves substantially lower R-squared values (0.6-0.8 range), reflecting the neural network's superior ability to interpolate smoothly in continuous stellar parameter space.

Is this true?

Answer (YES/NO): NO